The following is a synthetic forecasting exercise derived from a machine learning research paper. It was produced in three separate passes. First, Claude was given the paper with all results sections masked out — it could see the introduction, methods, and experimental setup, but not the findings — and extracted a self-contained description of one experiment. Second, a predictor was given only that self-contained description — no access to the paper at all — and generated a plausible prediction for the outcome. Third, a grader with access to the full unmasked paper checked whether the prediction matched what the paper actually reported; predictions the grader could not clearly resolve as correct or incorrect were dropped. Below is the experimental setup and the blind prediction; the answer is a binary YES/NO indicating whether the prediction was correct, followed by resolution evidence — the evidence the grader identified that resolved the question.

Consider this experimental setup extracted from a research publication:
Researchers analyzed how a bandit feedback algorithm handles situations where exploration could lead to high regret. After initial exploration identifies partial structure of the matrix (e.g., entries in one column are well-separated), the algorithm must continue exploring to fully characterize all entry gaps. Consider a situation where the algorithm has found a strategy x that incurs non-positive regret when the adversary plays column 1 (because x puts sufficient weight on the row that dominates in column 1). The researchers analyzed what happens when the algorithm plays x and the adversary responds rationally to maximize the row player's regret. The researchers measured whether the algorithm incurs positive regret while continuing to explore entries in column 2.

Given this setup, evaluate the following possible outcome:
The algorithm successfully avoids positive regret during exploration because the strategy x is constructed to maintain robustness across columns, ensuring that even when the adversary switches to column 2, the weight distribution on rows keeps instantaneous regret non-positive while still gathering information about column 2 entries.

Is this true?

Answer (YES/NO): NO